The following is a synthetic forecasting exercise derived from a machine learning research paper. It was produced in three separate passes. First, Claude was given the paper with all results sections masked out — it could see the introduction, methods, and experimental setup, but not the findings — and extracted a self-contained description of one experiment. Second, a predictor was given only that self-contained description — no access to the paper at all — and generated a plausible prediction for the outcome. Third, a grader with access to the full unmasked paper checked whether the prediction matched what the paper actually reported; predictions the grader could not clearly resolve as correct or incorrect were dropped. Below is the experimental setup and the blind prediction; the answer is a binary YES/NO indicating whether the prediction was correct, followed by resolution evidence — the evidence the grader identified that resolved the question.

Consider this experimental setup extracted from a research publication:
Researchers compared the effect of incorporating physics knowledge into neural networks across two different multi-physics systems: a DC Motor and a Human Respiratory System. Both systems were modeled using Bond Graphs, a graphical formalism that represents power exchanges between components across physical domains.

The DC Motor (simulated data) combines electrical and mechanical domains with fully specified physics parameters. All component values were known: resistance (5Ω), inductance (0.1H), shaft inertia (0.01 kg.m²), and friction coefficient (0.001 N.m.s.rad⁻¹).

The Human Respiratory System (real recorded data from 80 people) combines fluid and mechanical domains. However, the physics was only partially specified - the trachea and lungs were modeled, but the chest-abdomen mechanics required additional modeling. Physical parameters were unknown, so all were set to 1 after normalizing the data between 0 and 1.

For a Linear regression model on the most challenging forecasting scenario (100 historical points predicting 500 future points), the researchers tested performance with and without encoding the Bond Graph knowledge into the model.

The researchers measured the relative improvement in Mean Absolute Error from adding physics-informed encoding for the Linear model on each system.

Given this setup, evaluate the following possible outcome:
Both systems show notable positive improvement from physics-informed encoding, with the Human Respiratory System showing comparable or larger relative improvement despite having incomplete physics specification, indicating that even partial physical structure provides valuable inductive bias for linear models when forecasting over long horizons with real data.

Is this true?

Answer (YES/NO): NO